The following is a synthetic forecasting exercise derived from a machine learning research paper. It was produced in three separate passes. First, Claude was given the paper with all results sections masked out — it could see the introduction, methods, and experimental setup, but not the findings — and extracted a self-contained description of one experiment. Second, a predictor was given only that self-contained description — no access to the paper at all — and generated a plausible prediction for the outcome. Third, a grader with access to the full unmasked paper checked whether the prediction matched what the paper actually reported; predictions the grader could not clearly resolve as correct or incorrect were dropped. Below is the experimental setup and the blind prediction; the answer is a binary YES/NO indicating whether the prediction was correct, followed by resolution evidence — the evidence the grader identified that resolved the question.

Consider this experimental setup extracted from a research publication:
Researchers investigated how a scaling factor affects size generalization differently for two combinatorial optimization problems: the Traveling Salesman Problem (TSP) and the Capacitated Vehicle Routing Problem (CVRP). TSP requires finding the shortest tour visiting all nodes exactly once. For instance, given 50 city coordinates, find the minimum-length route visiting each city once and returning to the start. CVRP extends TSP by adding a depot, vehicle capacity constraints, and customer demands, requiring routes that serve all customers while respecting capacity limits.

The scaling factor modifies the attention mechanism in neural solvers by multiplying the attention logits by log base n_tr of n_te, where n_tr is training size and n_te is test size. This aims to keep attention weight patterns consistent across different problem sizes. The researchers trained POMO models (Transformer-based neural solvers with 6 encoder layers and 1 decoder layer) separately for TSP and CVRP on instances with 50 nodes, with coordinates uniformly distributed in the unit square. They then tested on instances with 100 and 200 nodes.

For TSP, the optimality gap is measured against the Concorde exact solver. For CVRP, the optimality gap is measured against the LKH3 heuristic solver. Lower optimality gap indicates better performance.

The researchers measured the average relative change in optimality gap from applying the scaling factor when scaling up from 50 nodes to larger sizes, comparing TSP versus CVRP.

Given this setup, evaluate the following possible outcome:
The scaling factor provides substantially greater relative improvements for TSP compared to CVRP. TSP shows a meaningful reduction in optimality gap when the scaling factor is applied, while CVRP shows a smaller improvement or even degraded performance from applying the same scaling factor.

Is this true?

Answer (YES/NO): YES